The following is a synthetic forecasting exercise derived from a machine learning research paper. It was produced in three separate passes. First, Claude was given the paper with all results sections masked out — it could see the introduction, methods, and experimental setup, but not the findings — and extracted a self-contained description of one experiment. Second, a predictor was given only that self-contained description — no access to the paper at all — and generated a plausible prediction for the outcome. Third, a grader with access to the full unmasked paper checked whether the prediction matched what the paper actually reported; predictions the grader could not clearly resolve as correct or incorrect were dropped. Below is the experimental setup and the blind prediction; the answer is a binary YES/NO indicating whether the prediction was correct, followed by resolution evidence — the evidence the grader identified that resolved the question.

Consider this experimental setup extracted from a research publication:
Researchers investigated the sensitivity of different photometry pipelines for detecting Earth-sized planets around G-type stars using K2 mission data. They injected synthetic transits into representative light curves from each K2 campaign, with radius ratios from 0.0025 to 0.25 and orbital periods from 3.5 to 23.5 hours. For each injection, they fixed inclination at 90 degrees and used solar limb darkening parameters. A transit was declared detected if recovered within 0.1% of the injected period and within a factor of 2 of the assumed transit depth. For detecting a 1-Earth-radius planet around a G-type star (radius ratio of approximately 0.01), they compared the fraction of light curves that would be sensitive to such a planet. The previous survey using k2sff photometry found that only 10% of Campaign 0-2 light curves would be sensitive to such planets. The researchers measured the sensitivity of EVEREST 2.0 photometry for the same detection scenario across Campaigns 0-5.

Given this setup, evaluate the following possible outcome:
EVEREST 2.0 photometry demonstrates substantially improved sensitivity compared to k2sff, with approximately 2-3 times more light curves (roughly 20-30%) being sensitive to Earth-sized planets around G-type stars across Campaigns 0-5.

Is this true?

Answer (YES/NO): NO